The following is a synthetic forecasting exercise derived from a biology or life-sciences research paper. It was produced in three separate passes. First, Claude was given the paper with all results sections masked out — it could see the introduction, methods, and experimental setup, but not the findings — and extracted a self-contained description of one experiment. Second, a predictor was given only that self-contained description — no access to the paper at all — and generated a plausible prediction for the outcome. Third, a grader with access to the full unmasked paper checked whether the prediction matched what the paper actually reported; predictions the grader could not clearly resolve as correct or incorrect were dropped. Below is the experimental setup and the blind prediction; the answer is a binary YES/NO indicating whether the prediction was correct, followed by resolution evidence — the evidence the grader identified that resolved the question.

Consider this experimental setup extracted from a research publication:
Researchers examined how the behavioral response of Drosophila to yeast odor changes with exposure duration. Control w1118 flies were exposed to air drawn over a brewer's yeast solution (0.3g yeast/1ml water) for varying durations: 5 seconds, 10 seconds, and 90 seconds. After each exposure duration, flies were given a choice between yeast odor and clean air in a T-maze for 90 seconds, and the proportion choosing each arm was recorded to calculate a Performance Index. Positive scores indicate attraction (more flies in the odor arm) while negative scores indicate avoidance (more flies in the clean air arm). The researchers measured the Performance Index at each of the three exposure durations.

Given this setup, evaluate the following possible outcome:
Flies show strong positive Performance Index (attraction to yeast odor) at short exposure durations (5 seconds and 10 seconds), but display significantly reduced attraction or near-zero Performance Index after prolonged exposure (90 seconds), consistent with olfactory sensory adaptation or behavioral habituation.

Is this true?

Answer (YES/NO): NO